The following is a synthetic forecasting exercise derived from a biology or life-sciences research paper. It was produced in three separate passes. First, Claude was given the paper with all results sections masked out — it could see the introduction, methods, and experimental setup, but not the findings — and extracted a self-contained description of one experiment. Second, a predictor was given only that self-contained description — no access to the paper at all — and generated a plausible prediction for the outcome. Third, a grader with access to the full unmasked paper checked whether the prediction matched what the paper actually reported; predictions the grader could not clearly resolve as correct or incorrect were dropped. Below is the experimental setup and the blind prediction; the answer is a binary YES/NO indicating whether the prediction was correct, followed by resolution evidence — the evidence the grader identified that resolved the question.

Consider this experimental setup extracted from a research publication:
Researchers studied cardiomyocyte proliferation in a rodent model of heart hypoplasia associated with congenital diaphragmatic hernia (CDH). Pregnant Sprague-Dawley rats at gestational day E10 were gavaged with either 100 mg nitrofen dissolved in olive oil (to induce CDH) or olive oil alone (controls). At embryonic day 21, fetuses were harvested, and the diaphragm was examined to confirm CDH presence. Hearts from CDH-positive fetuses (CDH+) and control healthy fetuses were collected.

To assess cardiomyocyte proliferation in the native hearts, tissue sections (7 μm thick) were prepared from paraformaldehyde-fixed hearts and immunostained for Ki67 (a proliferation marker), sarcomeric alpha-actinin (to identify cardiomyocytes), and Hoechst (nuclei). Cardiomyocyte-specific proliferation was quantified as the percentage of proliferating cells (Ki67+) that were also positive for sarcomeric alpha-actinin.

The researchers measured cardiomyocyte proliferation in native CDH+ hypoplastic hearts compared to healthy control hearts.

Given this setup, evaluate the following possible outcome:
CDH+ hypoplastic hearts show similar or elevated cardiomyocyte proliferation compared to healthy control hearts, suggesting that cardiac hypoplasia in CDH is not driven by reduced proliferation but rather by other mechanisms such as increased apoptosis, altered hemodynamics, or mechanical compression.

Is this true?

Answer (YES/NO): NO